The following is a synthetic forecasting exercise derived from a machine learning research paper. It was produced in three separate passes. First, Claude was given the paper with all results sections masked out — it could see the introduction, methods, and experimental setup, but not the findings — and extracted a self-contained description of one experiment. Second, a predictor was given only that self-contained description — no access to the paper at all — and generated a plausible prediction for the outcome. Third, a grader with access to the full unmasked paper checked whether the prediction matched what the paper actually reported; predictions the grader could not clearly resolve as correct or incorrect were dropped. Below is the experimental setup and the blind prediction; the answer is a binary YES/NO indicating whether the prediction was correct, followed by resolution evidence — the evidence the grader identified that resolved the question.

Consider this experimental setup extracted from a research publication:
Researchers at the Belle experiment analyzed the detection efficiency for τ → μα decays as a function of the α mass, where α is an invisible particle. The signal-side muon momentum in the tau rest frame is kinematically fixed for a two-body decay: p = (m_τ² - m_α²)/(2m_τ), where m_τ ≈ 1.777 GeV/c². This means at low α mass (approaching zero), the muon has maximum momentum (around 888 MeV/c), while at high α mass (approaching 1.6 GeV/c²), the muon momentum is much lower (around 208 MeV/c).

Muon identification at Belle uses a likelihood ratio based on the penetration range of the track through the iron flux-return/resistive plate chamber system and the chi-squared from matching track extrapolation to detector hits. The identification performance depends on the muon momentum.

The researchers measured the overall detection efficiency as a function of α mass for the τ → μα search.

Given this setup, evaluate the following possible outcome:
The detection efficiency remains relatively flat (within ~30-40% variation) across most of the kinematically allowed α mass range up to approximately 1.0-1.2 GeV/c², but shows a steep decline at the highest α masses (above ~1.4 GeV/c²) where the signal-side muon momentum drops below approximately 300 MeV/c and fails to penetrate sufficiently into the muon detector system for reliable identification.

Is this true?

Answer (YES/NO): NO